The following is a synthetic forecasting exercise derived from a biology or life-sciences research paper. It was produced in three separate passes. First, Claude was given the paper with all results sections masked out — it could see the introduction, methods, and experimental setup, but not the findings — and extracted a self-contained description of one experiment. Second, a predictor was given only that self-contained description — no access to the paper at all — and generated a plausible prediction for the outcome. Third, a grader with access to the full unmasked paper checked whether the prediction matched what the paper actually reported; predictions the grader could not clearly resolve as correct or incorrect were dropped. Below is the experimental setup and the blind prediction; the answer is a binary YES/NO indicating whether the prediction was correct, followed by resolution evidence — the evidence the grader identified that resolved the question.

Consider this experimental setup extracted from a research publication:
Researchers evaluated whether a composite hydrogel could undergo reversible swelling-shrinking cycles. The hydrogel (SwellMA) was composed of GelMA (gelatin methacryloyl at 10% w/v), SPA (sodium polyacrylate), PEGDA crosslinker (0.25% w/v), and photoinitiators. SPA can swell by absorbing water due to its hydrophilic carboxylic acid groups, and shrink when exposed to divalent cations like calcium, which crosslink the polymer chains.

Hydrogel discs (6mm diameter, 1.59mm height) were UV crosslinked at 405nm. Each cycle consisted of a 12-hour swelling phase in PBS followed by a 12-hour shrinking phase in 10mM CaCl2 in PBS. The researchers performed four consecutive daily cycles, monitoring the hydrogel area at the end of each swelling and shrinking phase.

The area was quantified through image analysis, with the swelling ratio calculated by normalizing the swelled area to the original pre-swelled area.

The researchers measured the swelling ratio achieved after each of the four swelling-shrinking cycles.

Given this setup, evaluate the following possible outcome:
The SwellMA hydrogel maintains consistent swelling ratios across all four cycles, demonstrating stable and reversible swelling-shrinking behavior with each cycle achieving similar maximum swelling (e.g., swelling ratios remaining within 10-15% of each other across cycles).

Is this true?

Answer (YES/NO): NO